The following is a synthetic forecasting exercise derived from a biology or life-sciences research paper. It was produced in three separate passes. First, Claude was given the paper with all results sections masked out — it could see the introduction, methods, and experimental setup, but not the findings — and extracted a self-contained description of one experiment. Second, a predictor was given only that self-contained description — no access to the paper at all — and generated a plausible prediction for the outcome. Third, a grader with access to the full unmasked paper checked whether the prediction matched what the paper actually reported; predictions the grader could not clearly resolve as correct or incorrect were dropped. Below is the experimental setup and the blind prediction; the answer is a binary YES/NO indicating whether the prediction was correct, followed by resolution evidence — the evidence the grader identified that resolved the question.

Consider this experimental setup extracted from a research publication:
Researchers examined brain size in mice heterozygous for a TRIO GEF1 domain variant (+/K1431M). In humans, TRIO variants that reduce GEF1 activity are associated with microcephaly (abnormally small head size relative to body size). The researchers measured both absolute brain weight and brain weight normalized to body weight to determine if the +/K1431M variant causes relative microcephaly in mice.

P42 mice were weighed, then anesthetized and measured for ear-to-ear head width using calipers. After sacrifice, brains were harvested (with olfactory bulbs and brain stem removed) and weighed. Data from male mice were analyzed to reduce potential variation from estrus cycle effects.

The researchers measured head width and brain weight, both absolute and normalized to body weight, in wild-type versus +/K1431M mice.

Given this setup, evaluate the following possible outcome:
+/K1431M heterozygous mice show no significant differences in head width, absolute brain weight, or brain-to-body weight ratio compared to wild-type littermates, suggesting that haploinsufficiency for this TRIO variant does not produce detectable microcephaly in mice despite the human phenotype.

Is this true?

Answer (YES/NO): NO